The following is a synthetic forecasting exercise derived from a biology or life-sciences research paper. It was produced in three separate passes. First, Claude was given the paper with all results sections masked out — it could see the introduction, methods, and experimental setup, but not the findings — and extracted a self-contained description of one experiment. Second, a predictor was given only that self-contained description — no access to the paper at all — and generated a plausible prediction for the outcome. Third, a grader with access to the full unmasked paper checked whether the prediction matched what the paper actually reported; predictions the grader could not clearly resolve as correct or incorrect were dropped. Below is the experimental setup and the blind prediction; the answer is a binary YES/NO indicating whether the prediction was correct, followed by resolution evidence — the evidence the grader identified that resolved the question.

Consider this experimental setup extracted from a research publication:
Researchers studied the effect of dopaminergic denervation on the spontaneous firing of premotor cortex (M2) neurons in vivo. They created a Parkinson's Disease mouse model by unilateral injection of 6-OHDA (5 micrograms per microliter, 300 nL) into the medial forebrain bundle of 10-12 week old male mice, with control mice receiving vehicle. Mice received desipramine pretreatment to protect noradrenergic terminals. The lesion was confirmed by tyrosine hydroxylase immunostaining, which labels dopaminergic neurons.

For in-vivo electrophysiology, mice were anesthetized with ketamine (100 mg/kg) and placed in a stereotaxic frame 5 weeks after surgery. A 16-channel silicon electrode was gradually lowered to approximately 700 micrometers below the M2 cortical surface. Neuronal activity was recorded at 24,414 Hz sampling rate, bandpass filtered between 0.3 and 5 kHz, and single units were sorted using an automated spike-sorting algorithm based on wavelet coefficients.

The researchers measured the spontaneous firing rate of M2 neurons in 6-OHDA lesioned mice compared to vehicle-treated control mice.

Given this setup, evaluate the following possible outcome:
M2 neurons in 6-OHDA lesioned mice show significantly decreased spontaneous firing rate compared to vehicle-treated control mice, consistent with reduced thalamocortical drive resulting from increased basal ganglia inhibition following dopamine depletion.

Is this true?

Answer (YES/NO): NO